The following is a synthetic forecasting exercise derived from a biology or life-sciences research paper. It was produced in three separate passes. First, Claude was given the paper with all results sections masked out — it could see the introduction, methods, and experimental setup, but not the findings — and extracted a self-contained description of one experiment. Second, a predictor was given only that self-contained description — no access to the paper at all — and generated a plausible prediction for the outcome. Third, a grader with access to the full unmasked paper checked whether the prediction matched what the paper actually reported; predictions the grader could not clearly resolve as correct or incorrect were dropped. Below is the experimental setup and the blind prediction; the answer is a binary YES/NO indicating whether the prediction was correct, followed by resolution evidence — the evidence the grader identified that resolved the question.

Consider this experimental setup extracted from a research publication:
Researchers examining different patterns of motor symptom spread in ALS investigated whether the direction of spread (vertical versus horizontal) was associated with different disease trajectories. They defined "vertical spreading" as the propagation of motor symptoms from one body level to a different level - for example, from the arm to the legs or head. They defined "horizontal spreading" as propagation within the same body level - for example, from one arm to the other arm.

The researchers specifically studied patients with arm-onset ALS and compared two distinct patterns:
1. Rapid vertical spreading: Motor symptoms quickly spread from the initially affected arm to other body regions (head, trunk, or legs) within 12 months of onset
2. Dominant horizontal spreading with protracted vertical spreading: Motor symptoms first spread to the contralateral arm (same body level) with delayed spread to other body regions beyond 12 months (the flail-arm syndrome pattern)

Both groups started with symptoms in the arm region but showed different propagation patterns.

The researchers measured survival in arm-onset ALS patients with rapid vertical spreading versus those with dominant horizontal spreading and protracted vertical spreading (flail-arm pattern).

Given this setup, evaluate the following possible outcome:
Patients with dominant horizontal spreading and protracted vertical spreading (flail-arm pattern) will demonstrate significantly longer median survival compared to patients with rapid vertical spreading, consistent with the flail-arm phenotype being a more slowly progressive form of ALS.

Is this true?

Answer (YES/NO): YES